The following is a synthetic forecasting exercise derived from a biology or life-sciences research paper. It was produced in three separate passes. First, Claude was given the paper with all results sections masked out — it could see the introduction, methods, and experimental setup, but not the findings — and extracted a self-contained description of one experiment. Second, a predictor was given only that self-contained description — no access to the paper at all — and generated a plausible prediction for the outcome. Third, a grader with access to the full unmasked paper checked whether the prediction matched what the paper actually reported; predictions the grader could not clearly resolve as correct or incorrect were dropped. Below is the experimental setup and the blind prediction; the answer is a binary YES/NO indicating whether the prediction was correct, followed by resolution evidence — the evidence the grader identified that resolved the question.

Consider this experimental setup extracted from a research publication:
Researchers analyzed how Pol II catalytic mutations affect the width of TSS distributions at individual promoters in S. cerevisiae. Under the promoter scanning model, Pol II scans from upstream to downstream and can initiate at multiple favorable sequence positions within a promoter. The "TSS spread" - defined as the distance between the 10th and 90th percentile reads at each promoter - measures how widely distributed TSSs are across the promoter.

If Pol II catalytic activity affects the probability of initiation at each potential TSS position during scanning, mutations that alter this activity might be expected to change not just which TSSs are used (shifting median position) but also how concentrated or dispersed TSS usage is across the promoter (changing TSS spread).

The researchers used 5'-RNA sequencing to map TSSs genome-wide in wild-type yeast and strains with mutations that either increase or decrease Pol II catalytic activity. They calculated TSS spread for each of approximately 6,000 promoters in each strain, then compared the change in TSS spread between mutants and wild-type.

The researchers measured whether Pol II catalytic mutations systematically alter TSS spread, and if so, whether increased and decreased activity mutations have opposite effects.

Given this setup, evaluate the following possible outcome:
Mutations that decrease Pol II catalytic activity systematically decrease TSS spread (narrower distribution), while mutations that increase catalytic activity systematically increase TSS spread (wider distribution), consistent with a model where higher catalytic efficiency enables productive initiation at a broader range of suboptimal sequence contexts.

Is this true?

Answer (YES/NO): NO